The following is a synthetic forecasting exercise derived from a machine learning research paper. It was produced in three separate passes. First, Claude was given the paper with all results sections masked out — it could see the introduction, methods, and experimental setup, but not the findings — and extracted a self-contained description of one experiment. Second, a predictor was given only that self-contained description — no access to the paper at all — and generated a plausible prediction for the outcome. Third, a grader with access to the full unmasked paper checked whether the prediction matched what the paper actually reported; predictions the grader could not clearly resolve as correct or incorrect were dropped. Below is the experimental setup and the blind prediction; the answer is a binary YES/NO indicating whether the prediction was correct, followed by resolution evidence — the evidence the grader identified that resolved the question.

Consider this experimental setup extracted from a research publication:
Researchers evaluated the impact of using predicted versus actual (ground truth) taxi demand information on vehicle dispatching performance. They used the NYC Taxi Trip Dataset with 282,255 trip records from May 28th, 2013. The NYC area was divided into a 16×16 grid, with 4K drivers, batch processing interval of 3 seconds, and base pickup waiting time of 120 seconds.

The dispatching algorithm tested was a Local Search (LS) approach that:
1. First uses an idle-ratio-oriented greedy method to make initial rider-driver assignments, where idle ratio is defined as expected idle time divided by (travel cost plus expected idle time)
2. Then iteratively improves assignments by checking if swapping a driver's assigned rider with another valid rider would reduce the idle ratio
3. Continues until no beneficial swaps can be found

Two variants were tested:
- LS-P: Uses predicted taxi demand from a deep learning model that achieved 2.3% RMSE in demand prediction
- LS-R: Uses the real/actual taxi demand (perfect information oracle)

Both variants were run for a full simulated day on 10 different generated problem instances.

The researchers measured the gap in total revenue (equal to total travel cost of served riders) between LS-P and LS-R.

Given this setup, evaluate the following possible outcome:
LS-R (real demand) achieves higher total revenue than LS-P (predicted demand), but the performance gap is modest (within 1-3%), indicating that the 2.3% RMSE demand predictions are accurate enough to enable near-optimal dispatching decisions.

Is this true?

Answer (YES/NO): YES